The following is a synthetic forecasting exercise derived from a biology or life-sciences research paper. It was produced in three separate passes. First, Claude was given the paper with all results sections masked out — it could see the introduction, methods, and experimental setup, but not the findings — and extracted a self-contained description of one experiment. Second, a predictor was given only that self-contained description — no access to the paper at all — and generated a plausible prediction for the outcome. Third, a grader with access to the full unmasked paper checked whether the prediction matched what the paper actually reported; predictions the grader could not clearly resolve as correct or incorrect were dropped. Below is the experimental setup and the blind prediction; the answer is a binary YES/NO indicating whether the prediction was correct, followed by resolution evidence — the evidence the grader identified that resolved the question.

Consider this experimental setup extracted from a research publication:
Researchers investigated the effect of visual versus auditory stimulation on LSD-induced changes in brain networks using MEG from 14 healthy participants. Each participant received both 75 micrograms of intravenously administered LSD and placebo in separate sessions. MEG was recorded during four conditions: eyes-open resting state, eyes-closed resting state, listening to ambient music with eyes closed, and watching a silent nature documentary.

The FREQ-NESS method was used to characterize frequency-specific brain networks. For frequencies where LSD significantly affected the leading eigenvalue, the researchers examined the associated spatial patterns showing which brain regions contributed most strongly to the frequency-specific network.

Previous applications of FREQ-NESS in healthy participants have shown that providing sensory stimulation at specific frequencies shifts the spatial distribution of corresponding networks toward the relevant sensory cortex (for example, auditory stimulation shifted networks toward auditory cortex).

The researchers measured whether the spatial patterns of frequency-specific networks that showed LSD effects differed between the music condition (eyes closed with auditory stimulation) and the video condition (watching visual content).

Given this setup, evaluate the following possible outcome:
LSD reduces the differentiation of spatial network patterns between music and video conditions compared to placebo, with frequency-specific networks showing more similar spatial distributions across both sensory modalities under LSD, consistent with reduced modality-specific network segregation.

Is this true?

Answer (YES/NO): NO